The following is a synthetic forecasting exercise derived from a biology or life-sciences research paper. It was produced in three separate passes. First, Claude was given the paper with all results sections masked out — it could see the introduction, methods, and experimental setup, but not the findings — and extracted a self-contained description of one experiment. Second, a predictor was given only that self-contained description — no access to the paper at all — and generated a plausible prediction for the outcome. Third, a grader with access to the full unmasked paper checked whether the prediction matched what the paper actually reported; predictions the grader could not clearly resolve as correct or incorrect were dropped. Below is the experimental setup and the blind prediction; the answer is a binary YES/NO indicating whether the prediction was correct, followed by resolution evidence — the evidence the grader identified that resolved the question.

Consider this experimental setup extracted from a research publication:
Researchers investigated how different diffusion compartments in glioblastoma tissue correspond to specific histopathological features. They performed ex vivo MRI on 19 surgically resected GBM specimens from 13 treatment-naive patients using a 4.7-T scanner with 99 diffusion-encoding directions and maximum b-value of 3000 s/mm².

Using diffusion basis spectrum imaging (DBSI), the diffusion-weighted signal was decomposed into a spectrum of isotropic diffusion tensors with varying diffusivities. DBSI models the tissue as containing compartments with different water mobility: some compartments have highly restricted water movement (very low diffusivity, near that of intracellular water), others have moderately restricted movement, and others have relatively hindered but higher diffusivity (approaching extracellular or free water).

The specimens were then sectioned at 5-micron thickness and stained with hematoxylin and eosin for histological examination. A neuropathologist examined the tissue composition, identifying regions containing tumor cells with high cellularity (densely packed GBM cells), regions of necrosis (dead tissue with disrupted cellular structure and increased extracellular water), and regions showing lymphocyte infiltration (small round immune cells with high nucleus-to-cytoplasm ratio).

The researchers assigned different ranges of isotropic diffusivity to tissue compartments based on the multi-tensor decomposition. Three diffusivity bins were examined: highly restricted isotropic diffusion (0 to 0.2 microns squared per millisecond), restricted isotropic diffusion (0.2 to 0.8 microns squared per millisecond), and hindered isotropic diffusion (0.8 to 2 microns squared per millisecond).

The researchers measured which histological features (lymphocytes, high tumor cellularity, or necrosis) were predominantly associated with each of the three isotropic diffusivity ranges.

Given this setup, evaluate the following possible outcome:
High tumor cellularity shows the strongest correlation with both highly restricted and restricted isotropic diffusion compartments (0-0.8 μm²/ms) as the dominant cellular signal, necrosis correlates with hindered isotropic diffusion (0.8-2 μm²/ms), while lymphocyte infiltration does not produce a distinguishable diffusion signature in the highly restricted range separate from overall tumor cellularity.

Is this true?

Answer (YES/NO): NO